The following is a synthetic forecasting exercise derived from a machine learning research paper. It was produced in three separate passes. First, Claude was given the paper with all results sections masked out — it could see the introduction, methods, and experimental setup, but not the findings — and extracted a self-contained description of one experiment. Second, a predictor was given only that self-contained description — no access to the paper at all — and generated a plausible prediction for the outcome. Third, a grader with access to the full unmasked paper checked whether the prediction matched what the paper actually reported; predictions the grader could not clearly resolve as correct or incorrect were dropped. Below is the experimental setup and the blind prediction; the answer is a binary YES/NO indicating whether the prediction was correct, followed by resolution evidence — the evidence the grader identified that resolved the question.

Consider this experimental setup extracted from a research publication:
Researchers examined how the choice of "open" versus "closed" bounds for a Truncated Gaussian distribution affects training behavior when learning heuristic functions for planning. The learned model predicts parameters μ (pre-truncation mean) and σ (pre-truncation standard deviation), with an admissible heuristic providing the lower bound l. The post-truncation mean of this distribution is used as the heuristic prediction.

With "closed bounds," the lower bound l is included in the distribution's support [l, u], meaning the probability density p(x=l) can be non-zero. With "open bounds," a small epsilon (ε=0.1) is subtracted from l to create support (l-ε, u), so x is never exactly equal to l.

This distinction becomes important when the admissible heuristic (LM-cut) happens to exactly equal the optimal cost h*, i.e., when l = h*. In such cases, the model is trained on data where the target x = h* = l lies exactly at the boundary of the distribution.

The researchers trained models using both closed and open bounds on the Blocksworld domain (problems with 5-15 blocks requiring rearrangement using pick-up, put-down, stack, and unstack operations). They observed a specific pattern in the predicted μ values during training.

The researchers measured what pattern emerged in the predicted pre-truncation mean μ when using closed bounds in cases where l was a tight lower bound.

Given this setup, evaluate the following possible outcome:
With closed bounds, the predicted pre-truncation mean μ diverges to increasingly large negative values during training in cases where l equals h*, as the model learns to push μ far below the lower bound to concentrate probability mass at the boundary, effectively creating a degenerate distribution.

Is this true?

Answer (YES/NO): YES